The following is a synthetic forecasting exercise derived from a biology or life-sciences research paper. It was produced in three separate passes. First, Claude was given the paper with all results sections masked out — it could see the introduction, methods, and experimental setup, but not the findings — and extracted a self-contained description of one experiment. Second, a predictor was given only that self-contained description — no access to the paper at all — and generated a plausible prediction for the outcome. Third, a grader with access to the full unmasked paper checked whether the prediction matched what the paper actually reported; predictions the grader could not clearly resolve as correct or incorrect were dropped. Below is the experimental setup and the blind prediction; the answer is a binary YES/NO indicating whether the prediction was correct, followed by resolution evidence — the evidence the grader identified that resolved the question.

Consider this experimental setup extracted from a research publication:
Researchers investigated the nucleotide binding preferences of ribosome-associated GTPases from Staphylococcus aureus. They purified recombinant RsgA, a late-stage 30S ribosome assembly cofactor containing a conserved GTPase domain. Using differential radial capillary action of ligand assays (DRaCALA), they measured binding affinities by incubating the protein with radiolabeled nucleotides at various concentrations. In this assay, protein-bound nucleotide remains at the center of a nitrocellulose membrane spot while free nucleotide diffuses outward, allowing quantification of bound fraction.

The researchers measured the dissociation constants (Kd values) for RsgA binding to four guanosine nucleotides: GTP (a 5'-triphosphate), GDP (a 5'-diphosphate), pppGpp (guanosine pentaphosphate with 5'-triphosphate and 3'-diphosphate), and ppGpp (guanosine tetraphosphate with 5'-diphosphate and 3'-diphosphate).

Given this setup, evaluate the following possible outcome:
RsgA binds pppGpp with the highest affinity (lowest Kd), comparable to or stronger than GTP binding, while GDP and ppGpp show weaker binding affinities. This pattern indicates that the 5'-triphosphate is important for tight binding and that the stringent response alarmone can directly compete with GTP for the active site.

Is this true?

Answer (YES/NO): NO